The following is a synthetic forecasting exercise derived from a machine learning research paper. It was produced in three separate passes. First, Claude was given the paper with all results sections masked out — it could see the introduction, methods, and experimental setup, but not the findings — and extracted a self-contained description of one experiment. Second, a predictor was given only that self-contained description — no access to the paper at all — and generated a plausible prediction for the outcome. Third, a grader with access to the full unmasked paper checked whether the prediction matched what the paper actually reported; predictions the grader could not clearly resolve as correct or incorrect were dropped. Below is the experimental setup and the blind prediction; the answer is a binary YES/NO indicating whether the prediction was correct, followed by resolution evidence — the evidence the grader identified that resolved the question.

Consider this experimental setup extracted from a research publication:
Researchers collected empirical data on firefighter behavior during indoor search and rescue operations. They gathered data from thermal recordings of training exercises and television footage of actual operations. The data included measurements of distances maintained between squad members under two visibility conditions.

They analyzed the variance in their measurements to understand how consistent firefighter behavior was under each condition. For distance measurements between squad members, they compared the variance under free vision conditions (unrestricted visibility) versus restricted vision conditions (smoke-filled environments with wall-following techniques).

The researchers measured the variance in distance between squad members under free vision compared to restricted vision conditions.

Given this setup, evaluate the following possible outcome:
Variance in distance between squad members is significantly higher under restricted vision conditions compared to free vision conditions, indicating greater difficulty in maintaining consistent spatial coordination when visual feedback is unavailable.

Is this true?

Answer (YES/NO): NO